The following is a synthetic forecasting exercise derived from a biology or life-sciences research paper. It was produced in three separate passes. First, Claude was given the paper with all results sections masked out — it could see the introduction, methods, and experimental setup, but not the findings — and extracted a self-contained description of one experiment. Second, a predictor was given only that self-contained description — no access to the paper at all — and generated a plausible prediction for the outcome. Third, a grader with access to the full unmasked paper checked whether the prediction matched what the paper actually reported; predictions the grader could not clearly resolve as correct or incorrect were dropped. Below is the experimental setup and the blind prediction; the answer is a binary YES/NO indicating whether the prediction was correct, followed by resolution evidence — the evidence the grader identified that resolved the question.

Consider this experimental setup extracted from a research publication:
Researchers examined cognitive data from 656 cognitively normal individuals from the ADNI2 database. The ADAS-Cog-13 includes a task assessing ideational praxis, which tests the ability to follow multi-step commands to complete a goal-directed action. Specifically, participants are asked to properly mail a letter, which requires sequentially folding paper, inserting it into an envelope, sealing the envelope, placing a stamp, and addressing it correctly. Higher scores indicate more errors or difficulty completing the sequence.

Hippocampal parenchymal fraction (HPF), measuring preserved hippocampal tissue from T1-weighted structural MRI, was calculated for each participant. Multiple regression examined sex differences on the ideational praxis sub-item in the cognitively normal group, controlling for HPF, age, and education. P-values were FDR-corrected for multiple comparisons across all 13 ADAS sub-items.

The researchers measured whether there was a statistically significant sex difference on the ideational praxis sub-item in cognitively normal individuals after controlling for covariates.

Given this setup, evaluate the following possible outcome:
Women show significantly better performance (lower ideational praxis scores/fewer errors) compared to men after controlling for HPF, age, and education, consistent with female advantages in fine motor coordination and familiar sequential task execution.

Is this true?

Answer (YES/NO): NO